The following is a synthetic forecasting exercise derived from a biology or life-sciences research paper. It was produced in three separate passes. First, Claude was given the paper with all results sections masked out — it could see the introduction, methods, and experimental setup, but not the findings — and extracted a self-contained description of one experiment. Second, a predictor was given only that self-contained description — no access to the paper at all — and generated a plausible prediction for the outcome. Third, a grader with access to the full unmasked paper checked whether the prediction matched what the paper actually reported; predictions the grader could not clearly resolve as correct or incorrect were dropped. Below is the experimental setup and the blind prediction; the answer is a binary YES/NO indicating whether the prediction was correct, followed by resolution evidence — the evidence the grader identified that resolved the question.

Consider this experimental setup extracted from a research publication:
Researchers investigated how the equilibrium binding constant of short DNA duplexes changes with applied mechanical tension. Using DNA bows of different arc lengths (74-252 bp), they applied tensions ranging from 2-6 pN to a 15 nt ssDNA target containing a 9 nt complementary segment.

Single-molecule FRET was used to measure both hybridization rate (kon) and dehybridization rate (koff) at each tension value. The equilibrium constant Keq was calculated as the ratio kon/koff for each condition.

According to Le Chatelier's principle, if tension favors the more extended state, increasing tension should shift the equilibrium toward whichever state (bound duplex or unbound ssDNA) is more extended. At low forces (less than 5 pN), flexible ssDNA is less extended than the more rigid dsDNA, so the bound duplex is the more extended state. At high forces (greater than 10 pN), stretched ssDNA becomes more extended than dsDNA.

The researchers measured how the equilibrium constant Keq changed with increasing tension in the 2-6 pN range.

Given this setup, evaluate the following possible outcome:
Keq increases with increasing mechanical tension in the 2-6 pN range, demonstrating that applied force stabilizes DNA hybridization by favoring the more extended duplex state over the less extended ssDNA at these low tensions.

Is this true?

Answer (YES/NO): NO